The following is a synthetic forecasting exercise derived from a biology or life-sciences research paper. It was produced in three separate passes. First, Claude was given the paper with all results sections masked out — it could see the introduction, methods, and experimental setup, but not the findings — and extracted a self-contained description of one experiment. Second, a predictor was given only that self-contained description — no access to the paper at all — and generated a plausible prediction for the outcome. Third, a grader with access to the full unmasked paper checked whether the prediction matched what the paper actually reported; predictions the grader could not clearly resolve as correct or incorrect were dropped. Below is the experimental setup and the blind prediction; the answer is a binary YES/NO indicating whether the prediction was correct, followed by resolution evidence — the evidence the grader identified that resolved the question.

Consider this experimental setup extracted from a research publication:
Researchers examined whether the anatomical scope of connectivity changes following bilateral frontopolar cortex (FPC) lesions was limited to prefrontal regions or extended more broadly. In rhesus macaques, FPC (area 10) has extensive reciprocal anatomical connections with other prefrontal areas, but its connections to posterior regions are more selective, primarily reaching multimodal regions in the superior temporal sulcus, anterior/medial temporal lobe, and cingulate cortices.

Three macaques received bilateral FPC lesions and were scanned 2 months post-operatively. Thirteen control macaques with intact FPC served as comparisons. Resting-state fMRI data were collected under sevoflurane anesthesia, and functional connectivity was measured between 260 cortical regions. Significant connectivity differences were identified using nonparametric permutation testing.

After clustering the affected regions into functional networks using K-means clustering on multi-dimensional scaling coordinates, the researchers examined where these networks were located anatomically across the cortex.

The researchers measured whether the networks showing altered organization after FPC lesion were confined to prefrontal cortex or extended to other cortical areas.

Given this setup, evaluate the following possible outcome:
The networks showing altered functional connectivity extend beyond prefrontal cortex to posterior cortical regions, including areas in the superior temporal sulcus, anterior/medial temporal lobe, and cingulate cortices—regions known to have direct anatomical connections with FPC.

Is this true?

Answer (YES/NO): YES